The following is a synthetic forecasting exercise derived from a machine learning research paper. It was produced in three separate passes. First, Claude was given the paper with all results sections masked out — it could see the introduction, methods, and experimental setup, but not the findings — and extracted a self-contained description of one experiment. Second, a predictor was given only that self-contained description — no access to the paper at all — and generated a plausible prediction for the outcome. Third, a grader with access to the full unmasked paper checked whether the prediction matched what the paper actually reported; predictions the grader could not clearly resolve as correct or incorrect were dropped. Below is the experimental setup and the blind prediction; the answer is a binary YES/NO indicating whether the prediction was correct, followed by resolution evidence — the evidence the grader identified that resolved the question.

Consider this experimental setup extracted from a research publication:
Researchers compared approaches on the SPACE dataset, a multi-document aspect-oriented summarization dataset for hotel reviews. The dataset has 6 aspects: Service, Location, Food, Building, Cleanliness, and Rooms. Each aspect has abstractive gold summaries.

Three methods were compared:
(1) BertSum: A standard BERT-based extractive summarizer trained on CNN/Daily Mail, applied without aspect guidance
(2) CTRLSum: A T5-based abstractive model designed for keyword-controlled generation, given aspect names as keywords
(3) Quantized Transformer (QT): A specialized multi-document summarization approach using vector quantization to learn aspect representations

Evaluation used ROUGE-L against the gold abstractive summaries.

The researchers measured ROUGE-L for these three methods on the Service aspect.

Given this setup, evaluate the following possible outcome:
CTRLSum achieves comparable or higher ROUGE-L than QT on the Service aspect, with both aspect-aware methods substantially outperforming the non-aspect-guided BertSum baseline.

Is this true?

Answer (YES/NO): NO